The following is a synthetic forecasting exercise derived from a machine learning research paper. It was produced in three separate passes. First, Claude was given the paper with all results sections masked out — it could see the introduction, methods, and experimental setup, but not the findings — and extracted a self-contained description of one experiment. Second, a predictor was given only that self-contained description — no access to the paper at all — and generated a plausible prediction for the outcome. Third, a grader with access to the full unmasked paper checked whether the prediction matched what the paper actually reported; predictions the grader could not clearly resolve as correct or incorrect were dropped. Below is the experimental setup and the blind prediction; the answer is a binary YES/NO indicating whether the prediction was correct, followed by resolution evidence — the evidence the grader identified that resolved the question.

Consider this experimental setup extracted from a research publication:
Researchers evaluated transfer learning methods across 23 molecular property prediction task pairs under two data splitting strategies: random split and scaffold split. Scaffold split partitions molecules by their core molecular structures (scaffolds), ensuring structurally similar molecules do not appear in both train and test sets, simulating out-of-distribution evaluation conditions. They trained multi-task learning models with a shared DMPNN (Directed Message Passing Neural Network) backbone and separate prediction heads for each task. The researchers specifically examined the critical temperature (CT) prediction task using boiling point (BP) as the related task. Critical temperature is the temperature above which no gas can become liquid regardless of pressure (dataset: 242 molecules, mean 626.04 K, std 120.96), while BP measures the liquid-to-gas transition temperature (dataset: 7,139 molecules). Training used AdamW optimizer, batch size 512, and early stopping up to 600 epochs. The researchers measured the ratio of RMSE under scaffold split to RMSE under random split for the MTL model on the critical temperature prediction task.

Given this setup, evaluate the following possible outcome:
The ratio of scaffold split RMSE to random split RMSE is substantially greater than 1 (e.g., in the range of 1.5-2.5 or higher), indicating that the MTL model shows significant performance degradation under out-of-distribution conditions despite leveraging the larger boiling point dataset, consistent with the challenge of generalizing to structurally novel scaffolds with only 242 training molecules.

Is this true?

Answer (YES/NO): YES